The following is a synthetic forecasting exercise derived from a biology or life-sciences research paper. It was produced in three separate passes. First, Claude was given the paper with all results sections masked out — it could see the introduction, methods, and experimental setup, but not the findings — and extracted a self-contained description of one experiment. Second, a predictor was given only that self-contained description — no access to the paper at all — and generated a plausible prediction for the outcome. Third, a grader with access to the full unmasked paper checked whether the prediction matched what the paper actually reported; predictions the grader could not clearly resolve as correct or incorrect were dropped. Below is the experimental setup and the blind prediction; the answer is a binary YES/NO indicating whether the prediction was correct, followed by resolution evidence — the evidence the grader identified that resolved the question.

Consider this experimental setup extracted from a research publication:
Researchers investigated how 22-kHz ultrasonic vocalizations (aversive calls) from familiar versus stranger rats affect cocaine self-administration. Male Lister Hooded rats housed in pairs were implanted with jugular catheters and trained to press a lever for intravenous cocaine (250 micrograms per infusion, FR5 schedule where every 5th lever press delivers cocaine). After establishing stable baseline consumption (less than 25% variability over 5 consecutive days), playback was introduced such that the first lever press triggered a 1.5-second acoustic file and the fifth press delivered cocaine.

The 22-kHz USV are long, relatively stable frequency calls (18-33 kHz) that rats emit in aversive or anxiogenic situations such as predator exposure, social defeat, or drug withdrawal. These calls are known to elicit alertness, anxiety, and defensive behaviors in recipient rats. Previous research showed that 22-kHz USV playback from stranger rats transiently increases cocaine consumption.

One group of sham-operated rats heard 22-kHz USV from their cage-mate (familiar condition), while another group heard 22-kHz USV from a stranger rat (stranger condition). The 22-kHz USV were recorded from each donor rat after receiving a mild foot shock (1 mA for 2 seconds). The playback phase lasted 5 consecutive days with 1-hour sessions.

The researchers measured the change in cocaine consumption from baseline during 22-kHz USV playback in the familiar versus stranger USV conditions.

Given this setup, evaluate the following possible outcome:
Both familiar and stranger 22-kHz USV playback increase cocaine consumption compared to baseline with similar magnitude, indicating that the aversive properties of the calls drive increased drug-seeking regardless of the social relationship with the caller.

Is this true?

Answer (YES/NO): NO